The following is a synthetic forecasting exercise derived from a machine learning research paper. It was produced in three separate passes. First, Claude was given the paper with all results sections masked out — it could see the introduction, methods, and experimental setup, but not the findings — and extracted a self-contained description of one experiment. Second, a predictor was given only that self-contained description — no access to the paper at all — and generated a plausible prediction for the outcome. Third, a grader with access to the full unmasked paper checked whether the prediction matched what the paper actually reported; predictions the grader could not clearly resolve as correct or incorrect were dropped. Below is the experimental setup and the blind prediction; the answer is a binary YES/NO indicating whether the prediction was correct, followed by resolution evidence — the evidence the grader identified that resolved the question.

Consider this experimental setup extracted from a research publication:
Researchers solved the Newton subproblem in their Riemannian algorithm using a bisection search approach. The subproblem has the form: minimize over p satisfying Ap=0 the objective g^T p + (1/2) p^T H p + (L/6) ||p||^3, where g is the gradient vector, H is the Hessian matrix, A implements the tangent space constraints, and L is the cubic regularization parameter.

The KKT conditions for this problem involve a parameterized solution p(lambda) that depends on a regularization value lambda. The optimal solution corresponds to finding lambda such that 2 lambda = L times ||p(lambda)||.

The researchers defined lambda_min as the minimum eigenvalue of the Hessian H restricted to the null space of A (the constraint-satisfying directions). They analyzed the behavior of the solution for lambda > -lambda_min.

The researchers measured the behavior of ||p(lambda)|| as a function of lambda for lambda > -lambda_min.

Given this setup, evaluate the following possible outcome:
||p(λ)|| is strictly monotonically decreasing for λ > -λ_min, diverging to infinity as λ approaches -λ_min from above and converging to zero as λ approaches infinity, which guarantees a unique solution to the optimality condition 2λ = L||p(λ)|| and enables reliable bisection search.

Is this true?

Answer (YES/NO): YES